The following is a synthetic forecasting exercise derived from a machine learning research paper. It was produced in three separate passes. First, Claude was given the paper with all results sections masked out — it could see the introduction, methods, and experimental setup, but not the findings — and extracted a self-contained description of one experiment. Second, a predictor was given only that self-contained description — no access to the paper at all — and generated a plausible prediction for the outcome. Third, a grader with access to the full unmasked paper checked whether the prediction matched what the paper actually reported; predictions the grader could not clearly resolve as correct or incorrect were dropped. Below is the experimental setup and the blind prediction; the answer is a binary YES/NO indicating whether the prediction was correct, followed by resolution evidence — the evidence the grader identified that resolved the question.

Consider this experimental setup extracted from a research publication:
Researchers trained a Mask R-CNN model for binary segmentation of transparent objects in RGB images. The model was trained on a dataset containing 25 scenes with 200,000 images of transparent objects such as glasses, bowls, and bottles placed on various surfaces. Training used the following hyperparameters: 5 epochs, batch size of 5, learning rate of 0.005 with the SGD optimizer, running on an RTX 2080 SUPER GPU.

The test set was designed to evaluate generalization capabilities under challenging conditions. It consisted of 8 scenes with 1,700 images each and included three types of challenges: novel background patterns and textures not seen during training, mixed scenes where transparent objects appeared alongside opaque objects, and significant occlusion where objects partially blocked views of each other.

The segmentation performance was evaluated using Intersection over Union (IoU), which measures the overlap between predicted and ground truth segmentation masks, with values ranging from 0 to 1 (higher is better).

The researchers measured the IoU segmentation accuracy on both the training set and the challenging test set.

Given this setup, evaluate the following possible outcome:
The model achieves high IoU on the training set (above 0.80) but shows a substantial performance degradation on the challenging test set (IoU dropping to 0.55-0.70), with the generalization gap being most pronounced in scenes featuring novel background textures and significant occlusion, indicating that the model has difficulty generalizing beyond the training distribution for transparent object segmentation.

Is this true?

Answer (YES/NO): NO